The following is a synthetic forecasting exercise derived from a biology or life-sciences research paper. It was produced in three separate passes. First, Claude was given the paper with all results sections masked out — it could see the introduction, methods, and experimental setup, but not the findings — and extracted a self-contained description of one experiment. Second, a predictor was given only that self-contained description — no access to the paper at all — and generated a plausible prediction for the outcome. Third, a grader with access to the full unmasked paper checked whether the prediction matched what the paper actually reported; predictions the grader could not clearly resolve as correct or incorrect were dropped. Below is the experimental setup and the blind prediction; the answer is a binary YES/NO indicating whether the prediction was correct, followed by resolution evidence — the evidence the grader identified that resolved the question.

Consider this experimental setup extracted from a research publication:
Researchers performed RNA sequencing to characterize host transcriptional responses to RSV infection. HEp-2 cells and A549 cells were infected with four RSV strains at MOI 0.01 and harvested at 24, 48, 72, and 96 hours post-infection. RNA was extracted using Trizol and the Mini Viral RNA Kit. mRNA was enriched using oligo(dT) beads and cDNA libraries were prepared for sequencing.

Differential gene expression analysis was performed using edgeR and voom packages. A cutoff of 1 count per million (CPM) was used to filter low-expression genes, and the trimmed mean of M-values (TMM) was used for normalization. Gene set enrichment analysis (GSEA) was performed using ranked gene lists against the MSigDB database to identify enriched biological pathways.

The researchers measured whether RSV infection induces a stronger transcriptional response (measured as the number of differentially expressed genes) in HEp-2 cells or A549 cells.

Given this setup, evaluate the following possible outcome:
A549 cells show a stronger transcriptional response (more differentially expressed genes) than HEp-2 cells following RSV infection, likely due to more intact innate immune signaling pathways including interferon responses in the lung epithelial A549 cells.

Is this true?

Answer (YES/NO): NO